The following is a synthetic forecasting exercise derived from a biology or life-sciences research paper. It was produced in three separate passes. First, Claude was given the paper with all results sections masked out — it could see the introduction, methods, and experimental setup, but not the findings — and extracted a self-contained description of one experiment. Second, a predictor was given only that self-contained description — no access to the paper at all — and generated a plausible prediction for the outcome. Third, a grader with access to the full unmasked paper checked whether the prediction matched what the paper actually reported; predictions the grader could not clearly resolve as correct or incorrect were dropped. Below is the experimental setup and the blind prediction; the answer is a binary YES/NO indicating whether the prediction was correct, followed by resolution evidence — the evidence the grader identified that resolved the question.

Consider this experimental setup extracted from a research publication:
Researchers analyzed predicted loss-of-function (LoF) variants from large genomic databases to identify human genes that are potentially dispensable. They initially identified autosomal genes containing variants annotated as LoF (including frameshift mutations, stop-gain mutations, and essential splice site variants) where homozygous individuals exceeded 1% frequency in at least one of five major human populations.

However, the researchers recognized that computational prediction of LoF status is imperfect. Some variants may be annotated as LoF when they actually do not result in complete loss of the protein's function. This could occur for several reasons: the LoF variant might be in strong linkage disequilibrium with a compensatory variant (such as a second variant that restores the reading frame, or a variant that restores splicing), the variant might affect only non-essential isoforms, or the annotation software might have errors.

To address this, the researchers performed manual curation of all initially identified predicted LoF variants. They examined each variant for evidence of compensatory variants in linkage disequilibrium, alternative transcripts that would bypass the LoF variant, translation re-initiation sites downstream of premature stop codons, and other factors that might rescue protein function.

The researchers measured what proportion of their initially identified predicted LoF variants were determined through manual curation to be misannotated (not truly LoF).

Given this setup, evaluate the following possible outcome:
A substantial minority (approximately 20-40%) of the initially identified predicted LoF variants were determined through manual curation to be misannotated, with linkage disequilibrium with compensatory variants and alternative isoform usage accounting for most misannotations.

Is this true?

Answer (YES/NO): NO